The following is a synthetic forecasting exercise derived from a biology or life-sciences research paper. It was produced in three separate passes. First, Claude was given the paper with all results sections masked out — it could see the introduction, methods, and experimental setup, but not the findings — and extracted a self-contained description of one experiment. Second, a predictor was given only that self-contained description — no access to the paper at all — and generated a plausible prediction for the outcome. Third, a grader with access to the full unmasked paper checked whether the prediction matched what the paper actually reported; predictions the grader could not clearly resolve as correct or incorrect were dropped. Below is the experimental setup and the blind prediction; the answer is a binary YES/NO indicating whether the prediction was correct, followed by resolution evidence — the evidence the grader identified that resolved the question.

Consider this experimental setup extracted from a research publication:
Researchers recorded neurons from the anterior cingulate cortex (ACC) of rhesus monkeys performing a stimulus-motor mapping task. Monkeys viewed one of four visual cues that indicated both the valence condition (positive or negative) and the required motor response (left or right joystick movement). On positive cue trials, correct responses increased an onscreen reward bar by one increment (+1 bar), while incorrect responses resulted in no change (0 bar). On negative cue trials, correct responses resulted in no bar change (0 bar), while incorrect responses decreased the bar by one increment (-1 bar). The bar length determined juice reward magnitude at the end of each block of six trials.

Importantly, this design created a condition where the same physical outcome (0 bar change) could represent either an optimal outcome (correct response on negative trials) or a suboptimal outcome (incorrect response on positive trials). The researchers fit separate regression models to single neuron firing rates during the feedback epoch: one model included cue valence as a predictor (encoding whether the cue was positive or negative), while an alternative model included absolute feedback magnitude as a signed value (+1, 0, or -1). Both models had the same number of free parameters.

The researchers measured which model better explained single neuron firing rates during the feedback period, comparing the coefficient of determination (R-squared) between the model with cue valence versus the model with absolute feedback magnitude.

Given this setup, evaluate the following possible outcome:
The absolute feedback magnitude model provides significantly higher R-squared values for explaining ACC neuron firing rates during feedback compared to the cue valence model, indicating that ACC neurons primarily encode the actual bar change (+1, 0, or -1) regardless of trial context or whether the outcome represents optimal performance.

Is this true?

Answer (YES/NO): NO